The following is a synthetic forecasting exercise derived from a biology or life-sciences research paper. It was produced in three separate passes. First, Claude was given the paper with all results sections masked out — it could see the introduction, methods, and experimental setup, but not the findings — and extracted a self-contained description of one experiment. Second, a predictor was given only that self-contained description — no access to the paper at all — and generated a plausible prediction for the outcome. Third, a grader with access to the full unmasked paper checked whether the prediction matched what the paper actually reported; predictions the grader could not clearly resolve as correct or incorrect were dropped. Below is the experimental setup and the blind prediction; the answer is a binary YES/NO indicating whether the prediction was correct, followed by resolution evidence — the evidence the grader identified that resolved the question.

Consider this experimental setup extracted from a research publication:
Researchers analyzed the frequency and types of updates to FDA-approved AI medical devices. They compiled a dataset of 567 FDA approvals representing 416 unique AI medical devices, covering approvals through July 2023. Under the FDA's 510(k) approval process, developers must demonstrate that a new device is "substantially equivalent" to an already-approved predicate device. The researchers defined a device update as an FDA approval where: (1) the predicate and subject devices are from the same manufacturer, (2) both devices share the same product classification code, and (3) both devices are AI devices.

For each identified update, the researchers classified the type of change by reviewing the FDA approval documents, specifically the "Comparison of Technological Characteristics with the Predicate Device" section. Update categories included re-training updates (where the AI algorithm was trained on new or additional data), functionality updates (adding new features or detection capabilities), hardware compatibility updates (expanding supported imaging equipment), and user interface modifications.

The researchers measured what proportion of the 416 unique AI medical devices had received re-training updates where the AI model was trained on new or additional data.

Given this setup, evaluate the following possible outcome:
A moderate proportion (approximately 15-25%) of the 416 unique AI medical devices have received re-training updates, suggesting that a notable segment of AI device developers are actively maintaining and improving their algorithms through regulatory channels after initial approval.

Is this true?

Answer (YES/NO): NO